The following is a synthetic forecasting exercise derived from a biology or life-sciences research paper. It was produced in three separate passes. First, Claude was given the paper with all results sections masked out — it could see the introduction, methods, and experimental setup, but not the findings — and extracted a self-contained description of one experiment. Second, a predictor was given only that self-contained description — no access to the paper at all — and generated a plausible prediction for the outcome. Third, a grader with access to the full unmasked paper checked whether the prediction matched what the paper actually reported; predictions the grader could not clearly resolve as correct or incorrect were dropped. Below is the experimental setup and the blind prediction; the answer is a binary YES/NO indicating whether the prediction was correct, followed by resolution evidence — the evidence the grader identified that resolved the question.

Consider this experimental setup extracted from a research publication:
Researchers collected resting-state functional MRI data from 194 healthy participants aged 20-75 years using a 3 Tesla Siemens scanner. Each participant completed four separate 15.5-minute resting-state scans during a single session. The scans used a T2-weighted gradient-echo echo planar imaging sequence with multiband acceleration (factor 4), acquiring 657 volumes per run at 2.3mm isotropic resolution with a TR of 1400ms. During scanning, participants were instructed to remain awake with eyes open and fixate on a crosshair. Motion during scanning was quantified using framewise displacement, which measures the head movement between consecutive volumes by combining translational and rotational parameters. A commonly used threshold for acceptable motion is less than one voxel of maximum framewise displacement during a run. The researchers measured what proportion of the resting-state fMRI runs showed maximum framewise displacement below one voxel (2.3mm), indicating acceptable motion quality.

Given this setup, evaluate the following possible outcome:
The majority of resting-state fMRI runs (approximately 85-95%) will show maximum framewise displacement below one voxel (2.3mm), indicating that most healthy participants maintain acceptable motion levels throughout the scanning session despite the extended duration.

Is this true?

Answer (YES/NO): YES